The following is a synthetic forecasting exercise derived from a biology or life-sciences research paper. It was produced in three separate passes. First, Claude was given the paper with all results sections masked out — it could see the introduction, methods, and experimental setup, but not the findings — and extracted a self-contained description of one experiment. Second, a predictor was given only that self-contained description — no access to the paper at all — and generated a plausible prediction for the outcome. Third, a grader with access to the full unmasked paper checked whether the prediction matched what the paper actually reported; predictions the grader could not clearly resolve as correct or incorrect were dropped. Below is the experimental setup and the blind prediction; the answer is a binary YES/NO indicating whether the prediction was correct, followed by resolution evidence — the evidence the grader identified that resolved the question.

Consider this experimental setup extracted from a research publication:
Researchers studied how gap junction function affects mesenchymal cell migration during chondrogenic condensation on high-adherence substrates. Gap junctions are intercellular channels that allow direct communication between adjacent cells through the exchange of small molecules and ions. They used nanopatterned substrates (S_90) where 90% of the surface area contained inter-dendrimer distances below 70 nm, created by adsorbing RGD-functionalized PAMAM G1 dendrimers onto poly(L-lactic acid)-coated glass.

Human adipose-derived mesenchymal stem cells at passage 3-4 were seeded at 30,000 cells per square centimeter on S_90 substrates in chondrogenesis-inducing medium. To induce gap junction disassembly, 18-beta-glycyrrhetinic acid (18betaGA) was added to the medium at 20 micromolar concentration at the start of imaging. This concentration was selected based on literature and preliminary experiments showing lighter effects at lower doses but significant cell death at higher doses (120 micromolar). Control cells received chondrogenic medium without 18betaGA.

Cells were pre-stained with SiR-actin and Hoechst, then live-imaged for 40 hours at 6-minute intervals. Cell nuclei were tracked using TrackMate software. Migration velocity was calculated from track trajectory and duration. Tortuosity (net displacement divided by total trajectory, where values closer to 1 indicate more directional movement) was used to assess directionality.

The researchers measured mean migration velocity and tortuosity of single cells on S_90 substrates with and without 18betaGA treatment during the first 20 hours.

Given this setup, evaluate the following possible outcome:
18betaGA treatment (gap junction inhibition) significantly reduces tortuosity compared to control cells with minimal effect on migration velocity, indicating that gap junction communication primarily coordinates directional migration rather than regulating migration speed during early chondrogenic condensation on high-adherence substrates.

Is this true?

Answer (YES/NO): NO